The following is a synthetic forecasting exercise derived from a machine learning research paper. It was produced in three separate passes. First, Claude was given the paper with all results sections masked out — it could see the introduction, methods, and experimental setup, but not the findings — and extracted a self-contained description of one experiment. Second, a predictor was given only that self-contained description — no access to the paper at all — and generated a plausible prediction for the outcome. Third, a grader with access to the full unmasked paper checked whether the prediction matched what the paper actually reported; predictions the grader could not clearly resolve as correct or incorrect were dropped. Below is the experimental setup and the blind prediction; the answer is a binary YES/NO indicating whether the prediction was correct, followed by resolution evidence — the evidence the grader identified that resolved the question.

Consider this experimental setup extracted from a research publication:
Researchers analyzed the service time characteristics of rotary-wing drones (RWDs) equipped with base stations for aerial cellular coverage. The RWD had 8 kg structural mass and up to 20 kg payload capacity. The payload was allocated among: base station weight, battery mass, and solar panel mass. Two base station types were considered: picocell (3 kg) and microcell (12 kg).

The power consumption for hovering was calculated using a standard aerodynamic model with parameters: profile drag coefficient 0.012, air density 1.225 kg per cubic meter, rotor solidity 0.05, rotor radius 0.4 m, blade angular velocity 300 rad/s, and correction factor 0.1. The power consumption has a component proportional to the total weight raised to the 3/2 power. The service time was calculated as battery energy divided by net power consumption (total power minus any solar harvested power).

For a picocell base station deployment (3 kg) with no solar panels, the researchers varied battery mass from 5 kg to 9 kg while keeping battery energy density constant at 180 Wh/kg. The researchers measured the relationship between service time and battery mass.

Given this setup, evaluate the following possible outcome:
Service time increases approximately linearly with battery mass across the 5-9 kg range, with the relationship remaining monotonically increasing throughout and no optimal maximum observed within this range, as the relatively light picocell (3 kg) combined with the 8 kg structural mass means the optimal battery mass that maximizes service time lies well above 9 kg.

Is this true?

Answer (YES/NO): YES